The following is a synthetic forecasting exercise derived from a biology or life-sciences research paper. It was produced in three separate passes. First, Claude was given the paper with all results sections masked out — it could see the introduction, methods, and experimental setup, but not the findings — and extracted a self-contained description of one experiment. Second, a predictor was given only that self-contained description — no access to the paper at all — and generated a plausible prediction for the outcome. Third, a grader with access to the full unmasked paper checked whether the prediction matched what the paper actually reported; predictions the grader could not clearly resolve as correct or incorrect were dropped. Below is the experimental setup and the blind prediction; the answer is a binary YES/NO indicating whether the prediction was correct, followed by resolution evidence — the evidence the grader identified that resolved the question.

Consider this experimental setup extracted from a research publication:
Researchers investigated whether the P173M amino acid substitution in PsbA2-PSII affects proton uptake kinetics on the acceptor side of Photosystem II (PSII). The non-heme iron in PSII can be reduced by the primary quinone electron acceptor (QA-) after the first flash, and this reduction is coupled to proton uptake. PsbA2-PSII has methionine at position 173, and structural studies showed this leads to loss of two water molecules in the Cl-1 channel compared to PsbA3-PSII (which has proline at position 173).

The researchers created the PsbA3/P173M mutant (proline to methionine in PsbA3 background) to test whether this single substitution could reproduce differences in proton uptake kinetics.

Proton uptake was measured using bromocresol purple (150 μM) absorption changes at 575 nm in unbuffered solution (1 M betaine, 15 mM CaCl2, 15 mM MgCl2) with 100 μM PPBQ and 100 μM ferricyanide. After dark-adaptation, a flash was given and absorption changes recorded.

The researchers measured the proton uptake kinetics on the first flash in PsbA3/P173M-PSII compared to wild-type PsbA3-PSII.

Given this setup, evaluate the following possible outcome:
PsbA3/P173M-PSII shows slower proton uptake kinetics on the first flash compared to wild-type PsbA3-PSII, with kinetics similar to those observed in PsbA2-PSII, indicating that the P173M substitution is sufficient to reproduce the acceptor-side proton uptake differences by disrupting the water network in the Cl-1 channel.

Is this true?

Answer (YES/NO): YES